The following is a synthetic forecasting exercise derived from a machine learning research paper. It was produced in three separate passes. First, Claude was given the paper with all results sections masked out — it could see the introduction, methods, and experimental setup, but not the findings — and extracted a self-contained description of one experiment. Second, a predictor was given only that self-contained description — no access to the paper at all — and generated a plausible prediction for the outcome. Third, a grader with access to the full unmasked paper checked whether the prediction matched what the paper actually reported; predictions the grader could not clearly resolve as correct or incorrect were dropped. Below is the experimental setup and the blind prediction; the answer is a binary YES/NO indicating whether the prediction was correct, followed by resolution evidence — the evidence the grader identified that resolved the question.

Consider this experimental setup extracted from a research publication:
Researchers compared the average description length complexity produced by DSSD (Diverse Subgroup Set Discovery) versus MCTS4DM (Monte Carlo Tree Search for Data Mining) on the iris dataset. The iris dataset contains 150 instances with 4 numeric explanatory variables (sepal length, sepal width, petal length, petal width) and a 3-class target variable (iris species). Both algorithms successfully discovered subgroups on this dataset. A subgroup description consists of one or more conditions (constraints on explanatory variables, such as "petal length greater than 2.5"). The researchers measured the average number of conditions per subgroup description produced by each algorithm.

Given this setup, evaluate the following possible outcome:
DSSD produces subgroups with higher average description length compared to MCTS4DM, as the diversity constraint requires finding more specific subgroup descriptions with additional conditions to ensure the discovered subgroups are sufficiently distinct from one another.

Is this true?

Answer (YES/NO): NO